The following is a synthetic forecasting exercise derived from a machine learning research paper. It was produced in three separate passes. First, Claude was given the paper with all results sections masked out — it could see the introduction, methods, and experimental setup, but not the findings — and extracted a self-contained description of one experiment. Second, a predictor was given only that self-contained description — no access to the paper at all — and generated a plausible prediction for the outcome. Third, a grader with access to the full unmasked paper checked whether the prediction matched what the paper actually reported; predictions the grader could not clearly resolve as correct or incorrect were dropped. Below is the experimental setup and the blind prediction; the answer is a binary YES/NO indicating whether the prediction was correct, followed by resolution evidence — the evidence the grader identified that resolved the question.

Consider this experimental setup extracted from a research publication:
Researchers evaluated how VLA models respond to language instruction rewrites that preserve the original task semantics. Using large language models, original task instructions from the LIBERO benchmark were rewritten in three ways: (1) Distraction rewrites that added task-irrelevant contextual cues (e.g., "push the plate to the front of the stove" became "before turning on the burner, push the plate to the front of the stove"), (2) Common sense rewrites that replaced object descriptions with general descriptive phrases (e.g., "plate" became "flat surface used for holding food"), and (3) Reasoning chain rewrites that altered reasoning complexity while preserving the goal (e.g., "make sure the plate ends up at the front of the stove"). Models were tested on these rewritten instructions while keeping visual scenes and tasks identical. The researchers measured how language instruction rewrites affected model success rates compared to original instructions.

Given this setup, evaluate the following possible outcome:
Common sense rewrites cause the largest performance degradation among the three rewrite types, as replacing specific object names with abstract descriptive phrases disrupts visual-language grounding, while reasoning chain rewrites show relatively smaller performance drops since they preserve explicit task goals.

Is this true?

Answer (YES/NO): NO